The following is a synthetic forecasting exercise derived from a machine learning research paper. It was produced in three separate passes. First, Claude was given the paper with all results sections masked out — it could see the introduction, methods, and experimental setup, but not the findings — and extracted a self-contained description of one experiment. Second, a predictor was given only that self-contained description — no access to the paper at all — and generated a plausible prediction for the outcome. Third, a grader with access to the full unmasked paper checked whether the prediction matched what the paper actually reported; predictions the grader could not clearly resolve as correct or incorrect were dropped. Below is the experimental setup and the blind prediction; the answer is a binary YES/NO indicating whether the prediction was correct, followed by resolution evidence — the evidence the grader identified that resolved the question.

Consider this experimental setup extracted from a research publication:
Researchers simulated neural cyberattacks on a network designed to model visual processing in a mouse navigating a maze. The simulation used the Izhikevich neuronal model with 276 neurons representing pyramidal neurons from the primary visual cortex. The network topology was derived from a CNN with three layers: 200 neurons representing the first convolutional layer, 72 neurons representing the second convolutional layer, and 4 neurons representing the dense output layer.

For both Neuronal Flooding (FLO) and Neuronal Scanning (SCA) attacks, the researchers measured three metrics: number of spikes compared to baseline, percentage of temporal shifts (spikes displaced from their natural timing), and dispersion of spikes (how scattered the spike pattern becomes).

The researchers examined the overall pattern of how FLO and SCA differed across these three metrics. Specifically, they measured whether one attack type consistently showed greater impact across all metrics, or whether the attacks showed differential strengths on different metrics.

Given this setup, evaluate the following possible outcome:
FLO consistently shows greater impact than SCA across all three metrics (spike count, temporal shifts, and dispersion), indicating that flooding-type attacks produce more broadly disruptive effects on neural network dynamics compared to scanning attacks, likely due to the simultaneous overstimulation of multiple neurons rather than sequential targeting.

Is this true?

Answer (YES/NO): NO